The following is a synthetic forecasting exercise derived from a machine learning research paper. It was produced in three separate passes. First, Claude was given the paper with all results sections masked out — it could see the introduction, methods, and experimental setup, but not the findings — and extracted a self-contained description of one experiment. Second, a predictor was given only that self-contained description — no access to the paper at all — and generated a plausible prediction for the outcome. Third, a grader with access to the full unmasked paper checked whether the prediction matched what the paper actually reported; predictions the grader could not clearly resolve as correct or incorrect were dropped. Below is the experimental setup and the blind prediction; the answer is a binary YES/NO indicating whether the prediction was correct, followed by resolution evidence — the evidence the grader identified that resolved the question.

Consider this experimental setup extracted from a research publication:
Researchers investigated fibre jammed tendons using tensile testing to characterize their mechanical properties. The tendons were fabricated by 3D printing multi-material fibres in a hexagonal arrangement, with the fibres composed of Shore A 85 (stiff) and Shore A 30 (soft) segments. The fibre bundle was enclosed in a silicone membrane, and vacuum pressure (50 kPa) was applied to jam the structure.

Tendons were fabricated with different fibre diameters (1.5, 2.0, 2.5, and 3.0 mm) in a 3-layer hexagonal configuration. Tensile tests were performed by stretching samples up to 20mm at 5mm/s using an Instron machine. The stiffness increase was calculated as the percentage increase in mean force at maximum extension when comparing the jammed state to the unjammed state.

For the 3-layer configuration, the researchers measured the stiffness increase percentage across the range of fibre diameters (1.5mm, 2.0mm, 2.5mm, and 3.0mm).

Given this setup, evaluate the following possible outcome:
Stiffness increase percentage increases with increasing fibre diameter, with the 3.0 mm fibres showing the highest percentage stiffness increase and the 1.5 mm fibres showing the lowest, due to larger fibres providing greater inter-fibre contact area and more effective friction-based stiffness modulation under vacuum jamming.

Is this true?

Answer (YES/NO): NO